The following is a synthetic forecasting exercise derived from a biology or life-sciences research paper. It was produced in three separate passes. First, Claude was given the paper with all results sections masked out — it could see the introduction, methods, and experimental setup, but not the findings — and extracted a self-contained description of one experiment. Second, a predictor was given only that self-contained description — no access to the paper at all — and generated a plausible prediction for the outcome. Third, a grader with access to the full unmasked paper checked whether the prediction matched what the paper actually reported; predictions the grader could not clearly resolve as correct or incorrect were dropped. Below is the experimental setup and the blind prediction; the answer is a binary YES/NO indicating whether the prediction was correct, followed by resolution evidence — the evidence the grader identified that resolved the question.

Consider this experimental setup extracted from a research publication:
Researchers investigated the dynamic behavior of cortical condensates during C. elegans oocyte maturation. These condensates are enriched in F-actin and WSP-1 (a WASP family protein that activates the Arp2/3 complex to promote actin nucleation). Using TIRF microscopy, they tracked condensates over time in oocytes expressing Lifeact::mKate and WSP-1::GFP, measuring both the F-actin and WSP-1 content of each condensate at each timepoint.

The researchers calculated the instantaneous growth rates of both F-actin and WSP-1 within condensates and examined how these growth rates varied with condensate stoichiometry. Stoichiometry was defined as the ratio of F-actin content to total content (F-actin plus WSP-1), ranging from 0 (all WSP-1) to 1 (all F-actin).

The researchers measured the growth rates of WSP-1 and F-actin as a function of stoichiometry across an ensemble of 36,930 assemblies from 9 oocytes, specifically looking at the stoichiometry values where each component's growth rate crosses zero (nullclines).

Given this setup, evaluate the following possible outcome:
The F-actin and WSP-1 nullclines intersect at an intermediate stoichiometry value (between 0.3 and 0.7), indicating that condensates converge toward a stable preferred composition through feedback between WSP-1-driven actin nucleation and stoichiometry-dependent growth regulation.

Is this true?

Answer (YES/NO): NO